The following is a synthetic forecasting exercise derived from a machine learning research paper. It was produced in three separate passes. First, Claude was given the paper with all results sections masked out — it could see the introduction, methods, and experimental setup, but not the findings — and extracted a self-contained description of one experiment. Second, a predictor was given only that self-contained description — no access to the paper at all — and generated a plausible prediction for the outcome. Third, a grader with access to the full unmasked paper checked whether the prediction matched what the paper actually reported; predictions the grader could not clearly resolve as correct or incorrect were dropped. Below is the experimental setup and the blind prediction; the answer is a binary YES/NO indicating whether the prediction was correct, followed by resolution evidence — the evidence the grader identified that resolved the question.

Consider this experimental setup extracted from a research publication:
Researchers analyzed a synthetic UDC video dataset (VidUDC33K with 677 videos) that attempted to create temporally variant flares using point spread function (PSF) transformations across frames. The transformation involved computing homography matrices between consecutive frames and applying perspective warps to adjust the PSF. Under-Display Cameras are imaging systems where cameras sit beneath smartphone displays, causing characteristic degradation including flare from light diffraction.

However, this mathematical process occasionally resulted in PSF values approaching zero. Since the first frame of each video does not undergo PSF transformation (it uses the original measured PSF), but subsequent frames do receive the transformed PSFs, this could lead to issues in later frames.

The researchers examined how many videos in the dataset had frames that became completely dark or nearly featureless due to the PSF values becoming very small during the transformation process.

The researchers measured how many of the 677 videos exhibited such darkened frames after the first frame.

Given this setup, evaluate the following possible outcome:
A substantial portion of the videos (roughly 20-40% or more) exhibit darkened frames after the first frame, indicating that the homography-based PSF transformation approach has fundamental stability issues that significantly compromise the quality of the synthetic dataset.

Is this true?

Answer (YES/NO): NO